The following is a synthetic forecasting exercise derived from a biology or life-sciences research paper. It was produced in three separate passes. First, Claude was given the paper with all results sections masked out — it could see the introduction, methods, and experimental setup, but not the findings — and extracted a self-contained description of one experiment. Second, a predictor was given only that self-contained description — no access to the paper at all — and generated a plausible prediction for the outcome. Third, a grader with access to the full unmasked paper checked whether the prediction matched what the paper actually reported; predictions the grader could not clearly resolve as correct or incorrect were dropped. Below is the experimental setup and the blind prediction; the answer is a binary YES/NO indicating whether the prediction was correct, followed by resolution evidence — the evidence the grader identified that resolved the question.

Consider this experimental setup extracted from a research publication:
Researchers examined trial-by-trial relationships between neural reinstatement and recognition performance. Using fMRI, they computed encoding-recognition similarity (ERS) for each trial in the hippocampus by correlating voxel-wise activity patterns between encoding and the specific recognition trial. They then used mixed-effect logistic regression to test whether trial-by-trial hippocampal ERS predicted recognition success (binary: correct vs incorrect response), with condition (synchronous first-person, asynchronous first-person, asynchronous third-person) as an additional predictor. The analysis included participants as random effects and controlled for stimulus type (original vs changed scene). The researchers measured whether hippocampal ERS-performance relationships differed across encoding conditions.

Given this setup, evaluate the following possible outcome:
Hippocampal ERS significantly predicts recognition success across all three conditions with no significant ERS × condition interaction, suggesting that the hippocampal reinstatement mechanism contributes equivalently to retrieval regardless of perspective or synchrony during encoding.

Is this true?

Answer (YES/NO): NO